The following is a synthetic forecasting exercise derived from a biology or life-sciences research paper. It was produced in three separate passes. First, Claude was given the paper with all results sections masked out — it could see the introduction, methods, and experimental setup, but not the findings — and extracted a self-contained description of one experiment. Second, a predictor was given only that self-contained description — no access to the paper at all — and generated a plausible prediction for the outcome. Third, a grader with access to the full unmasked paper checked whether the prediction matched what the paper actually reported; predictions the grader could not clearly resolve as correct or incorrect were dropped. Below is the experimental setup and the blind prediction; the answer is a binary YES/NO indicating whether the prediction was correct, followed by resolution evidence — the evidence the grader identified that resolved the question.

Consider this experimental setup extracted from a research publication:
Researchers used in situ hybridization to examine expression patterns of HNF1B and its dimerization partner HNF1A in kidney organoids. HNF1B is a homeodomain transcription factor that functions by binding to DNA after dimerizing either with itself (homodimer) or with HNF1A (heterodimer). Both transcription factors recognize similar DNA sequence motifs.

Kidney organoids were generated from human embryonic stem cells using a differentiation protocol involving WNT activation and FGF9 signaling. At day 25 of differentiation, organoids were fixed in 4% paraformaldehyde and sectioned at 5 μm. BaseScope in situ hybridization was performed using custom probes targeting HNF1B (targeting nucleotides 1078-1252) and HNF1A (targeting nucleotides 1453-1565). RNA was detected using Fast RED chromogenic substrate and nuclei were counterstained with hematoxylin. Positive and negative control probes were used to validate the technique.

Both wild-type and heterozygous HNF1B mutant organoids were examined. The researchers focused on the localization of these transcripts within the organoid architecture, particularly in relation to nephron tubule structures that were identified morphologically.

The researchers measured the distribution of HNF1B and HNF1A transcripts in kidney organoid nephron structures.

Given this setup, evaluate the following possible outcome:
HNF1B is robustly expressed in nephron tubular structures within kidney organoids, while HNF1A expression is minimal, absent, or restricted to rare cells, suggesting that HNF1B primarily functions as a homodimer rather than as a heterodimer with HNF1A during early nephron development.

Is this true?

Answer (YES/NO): NO